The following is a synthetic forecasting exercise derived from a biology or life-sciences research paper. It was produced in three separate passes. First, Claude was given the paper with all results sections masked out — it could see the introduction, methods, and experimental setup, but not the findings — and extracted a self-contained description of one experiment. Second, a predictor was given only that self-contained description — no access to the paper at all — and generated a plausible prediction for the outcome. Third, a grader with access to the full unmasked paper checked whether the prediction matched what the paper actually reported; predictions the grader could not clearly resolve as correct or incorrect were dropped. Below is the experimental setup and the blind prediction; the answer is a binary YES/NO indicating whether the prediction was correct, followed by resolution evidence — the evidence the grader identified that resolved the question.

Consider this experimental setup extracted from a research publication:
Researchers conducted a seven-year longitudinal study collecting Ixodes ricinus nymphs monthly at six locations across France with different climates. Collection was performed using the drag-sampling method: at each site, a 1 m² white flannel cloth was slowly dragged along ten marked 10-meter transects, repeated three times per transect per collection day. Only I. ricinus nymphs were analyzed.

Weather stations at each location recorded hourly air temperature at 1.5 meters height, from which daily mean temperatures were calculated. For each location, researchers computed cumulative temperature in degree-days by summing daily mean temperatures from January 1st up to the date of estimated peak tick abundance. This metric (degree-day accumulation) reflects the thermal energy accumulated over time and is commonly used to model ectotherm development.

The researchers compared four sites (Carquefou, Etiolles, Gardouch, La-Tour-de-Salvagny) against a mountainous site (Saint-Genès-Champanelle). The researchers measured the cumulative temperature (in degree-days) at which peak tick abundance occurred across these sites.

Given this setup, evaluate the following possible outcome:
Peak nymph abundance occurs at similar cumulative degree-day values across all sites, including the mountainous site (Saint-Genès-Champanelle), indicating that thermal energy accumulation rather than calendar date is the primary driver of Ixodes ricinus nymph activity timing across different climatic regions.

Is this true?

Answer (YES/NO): NO